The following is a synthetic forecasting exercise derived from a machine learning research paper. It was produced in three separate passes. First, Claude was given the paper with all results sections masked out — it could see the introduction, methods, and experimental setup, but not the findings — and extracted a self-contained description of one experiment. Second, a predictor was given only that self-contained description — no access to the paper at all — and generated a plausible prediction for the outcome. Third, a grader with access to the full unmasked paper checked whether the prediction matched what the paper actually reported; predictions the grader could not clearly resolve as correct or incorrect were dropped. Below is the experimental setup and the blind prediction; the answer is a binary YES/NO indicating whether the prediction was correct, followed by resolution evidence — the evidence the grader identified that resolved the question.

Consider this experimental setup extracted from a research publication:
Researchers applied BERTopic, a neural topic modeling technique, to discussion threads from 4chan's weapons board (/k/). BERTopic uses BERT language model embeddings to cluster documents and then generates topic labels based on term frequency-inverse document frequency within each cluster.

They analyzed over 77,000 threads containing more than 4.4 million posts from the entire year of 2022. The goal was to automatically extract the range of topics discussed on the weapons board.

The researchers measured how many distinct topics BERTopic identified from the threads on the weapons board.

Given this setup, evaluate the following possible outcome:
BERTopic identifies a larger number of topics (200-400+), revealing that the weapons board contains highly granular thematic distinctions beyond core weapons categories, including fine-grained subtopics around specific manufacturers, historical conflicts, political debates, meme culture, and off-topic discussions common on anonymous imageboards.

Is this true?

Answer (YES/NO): YES